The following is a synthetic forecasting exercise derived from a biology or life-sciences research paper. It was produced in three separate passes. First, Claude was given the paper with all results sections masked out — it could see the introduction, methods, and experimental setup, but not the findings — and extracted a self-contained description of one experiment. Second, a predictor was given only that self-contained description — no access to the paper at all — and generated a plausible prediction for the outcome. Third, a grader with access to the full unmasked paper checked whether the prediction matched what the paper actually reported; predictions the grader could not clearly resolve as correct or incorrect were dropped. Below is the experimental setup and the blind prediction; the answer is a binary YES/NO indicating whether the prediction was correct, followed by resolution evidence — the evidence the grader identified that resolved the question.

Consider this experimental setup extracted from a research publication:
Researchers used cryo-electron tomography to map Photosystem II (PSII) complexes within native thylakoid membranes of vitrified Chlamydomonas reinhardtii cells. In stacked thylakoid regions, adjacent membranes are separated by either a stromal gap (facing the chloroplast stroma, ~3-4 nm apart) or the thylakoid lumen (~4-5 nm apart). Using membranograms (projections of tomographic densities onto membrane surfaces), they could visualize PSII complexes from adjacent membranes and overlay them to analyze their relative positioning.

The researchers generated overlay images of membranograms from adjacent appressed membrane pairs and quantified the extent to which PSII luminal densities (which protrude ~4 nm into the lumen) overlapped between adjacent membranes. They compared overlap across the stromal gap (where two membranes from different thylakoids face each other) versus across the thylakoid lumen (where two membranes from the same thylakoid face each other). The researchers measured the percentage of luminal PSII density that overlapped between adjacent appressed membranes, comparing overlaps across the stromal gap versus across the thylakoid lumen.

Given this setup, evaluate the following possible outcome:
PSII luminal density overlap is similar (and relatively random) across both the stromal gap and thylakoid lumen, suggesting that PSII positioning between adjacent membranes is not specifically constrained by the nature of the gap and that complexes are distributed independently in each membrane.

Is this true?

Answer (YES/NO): NO